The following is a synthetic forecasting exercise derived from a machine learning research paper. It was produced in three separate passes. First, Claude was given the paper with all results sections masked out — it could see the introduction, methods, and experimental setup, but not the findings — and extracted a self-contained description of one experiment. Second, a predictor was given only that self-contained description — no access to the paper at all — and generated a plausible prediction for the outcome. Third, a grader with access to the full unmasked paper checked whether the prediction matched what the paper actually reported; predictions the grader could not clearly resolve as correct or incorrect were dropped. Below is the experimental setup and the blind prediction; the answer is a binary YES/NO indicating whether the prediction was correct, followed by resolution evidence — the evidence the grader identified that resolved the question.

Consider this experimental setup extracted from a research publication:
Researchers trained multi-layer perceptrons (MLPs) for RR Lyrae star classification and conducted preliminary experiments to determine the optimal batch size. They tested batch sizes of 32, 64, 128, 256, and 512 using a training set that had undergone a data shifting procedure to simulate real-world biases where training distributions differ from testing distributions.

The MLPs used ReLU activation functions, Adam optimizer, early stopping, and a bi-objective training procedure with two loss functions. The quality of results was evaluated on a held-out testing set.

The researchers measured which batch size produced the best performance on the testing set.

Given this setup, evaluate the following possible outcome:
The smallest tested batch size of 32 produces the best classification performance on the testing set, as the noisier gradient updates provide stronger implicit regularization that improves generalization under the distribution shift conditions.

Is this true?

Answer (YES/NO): NO